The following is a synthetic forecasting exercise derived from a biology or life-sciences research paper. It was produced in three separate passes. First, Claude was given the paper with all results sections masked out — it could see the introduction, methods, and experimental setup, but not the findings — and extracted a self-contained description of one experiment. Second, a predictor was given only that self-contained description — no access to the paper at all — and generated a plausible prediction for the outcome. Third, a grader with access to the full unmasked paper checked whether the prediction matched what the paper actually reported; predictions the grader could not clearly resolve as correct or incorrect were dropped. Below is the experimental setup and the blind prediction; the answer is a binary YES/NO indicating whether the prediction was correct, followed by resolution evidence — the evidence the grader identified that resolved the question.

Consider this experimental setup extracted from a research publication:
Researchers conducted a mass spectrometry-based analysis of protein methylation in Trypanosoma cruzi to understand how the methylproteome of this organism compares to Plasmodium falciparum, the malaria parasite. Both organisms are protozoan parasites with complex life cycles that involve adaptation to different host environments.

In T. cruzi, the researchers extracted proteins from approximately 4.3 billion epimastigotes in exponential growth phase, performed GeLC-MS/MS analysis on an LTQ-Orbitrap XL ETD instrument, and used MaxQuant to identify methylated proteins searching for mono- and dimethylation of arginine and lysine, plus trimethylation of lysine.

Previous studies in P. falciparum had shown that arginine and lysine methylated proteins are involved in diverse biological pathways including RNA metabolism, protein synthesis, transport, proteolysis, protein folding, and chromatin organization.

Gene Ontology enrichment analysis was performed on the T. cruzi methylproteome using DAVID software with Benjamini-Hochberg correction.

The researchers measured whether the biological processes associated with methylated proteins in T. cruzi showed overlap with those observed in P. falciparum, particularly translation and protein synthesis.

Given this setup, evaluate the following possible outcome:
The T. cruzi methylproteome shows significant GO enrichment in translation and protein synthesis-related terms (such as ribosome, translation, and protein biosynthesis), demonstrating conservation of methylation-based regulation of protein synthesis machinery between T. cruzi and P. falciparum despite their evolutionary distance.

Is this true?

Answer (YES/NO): YES